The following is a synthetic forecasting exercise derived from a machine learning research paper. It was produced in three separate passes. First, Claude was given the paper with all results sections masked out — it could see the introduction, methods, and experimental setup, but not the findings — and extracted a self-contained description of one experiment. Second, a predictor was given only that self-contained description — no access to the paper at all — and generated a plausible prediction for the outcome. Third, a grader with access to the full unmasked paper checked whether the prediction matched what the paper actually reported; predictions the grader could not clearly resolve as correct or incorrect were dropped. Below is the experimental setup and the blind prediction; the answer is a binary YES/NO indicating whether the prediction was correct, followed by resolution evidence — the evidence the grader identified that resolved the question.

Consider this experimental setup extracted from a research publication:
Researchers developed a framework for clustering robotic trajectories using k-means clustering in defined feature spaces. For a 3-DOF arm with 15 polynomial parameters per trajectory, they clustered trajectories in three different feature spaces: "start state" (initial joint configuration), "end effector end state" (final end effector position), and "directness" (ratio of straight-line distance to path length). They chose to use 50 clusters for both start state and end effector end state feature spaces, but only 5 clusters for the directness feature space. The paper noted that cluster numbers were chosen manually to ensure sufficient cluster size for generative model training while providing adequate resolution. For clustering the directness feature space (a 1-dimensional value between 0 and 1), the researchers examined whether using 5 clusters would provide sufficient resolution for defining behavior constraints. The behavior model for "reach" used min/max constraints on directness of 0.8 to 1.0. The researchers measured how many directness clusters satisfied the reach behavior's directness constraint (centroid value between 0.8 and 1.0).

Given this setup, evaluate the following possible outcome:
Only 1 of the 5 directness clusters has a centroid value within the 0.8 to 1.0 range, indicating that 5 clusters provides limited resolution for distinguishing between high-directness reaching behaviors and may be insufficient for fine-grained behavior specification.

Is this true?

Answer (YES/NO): YES